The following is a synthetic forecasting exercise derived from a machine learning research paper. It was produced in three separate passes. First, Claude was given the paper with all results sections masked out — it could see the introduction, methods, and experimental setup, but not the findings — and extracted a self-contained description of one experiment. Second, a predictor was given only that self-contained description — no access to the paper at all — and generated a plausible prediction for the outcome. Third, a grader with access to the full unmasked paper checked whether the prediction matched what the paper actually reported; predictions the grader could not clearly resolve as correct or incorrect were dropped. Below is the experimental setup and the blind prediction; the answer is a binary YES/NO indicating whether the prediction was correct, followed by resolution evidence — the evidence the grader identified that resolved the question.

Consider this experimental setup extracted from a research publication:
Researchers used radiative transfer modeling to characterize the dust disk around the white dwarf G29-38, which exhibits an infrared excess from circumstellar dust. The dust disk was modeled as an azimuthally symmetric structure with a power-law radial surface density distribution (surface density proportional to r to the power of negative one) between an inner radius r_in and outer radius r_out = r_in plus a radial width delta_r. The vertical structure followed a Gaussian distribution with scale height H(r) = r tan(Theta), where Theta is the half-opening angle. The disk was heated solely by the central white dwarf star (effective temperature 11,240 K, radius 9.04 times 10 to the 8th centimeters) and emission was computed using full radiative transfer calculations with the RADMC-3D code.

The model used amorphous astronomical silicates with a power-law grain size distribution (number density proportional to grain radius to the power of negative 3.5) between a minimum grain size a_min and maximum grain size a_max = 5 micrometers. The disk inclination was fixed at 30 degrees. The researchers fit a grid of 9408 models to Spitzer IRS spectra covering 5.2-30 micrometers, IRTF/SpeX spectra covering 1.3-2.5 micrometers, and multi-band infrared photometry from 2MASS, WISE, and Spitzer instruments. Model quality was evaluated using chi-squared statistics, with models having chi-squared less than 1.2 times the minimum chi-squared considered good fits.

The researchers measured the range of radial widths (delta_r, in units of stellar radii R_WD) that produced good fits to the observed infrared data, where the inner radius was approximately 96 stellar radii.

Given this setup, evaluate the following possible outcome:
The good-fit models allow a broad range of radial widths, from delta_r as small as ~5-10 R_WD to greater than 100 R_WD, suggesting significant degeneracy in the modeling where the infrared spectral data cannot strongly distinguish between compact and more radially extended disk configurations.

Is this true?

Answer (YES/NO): NO